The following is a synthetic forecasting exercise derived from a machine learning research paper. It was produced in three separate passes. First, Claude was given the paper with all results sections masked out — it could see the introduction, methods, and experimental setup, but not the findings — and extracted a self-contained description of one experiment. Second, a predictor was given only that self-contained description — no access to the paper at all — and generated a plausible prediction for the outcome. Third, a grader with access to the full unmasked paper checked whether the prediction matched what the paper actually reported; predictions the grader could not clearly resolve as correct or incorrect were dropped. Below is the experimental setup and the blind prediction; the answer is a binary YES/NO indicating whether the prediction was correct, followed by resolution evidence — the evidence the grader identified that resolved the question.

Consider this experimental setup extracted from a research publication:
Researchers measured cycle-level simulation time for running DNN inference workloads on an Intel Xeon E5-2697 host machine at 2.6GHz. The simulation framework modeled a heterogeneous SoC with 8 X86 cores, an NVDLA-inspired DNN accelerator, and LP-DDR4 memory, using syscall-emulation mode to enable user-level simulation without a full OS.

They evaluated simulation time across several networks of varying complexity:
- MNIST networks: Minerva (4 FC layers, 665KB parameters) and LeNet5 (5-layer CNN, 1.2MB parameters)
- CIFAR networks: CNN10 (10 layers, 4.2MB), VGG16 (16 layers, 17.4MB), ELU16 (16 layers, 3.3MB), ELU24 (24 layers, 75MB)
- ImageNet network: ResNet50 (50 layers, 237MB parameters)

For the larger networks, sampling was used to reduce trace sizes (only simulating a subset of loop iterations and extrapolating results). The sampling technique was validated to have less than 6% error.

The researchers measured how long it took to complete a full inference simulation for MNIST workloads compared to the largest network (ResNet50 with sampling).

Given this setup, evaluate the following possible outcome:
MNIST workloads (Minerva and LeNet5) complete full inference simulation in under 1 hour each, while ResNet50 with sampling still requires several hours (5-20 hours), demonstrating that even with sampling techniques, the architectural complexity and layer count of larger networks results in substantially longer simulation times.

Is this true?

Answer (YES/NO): YES